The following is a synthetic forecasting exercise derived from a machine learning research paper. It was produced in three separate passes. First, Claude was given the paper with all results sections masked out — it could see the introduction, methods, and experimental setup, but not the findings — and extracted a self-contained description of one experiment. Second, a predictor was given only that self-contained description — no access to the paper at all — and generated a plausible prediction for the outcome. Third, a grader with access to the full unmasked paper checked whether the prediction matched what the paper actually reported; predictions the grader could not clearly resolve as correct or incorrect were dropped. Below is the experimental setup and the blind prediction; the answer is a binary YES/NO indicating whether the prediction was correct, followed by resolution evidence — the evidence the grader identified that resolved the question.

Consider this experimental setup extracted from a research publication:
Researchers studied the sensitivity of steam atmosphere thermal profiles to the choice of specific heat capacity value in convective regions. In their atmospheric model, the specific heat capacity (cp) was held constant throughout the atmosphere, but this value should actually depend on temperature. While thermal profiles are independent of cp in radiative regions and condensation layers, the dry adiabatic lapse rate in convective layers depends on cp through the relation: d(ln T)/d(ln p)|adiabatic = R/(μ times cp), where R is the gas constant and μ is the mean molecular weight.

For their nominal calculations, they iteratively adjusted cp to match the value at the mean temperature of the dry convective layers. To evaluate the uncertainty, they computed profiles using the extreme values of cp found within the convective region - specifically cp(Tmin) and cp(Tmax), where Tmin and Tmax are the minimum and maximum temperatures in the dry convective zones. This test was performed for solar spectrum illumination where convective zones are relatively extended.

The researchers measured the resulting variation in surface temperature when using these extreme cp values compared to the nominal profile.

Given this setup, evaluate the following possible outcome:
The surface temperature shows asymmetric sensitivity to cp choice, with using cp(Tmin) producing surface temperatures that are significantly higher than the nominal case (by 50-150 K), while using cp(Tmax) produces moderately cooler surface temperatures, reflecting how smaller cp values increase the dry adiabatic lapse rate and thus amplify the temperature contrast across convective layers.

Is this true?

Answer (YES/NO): NO